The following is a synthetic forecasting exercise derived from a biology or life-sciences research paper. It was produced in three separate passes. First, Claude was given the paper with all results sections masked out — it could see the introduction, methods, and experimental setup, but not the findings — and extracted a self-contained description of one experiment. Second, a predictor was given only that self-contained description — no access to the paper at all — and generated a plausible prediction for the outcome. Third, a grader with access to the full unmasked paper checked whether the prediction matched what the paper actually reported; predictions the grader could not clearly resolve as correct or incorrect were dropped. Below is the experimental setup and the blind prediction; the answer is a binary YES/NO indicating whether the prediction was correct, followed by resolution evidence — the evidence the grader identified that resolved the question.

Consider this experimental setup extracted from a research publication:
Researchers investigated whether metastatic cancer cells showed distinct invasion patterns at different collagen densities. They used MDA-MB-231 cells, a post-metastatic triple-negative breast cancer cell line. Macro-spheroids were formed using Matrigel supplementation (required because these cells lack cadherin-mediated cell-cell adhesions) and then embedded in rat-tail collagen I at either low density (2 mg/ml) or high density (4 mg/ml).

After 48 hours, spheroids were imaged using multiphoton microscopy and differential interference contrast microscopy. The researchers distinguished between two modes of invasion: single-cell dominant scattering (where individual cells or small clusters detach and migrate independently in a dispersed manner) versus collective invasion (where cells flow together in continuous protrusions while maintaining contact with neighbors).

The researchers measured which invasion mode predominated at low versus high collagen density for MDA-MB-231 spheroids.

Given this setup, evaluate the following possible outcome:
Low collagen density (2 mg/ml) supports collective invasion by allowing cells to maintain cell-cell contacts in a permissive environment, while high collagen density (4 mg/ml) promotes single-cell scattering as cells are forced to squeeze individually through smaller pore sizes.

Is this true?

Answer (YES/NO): NO